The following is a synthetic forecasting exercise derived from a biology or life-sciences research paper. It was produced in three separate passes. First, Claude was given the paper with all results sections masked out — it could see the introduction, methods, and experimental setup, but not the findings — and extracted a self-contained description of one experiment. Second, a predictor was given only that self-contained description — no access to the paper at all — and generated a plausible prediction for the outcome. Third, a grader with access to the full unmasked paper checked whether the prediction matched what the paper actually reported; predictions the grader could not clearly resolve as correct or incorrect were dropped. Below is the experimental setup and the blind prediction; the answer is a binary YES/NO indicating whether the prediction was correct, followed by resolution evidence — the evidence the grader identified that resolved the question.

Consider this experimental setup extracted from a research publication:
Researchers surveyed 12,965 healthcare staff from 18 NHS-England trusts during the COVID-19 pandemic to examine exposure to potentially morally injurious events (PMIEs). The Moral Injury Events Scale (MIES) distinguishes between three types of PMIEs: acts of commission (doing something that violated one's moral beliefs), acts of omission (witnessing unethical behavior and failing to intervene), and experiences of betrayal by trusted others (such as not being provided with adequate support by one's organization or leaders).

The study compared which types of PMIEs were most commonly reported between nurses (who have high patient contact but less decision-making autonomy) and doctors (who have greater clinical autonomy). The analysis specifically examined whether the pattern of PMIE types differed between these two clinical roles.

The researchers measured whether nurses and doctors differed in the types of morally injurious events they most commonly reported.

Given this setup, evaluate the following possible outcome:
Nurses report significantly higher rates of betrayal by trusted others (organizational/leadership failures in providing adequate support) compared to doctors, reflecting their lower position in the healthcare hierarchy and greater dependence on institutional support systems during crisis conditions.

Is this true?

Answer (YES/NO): NO